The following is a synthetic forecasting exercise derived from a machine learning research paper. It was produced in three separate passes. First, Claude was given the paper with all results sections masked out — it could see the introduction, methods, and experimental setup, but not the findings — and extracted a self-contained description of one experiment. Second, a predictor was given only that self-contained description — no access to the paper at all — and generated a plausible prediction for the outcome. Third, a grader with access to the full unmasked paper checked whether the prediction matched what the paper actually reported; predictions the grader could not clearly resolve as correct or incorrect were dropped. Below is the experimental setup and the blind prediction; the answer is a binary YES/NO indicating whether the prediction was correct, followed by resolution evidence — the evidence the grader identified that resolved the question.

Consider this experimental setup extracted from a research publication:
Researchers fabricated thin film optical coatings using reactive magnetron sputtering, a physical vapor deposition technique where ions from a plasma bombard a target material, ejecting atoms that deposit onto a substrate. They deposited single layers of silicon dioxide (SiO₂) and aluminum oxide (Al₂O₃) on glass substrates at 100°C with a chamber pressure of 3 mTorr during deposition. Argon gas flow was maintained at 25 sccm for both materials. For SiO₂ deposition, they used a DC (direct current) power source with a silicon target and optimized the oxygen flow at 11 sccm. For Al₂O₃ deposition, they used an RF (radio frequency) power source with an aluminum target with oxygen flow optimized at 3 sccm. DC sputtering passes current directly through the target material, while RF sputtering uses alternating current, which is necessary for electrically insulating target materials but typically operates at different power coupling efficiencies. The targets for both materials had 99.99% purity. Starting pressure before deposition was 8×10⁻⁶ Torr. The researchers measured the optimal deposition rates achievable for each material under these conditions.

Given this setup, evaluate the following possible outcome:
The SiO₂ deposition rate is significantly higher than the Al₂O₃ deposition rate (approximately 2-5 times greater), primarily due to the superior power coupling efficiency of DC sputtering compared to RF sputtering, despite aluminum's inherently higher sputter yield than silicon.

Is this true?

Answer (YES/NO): YES